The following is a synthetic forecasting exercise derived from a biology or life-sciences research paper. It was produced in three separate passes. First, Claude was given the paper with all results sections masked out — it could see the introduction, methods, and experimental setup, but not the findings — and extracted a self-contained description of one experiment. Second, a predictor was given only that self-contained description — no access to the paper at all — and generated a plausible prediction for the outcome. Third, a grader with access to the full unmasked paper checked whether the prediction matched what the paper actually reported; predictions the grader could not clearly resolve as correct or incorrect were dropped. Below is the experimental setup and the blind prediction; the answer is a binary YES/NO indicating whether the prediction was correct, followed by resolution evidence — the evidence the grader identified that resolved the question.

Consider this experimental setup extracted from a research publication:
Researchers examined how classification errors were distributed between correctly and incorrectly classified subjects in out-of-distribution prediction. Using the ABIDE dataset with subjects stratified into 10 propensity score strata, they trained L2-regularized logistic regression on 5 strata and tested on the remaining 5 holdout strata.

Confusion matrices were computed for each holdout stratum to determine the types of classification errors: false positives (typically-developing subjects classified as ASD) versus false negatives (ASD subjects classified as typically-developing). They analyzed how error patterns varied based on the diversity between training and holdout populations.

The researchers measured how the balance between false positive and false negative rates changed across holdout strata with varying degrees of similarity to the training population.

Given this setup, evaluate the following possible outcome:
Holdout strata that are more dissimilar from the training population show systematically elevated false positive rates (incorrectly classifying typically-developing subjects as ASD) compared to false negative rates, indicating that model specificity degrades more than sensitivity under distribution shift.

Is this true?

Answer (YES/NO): NO